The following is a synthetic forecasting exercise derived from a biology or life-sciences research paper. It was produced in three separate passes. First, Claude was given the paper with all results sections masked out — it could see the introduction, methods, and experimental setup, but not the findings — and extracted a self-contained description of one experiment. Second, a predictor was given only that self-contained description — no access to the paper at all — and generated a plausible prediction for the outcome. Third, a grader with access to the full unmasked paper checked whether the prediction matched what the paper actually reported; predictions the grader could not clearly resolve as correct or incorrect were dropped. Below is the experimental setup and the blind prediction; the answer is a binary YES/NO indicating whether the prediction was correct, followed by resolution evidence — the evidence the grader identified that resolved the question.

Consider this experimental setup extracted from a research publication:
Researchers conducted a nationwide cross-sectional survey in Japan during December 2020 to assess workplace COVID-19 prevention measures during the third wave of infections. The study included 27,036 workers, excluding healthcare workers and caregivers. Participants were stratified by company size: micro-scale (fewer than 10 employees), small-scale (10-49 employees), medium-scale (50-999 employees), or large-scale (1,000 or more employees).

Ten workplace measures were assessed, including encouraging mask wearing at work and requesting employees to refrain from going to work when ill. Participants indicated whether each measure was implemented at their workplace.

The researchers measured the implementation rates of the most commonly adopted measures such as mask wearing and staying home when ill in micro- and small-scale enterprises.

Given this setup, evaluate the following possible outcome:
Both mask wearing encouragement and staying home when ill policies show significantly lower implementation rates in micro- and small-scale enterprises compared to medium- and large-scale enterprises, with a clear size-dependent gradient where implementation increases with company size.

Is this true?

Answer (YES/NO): YES